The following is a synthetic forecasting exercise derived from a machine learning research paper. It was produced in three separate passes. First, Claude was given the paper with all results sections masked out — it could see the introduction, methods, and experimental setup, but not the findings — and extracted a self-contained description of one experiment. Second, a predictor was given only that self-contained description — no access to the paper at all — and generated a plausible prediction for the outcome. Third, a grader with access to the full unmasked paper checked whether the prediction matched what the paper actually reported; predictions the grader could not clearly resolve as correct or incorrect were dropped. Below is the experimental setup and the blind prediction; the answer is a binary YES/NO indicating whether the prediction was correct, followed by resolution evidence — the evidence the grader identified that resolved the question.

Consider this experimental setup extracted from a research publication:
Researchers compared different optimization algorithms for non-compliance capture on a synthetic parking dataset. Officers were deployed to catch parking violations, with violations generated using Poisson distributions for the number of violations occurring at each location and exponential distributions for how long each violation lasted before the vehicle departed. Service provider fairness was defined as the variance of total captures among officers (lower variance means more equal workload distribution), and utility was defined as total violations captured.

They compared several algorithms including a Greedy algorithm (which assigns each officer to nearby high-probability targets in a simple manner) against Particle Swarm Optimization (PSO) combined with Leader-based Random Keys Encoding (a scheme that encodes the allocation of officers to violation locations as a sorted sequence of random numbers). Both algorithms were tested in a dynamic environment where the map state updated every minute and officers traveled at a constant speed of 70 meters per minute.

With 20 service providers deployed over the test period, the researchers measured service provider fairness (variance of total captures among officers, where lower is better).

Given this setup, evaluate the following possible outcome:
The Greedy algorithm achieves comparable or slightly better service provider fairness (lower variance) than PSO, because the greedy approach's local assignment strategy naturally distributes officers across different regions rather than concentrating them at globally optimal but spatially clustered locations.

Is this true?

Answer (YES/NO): YES